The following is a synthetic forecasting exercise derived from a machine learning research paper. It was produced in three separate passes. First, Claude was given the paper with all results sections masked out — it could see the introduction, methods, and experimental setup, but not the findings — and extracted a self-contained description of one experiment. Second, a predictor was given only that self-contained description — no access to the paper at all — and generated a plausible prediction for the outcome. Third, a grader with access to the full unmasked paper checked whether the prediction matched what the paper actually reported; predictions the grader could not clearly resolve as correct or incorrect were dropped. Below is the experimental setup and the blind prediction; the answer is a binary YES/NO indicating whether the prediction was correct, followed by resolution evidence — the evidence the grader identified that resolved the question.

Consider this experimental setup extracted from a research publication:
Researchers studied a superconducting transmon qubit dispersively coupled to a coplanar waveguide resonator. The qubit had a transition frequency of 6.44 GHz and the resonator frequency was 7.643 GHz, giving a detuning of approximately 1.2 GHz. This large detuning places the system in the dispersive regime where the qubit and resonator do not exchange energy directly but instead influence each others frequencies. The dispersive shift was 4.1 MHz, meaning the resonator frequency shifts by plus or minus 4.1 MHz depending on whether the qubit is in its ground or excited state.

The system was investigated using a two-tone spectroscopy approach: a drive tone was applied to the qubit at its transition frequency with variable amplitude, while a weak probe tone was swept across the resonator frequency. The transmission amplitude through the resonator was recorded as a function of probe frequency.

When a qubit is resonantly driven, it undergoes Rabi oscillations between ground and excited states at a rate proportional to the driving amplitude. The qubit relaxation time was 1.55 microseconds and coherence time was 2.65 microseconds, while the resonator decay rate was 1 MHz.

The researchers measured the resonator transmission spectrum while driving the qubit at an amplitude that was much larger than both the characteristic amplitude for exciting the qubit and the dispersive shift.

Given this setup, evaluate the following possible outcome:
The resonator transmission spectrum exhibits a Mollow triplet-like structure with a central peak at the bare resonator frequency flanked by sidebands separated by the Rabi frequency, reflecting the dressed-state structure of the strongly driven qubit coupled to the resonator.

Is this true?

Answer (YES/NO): NO